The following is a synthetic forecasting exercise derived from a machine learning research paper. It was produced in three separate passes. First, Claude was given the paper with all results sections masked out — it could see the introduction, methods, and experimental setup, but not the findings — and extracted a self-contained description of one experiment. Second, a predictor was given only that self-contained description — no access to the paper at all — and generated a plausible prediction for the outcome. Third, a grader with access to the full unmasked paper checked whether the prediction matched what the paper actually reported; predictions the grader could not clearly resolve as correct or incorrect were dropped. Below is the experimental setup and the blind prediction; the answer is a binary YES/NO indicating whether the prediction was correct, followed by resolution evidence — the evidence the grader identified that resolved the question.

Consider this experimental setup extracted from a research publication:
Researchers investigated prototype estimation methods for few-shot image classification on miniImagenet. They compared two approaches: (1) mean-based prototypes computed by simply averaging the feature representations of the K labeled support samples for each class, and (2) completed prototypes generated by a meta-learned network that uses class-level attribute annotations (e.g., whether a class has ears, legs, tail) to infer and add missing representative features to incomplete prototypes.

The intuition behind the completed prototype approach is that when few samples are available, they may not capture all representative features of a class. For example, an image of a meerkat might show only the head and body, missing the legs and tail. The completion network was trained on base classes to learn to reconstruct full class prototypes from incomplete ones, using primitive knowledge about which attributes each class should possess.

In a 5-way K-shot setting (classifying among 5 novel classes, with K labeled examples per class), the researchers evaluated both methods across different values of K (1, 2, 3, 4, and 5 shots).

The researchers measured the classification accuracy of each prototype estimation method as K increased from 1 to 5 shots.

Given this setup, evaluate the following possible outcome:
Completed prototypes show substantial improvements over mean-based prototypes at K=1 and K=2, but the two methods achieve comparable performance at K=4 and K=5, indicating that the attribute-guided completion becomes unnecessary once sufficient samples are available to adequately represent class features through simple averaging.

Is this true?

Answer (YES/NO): NO